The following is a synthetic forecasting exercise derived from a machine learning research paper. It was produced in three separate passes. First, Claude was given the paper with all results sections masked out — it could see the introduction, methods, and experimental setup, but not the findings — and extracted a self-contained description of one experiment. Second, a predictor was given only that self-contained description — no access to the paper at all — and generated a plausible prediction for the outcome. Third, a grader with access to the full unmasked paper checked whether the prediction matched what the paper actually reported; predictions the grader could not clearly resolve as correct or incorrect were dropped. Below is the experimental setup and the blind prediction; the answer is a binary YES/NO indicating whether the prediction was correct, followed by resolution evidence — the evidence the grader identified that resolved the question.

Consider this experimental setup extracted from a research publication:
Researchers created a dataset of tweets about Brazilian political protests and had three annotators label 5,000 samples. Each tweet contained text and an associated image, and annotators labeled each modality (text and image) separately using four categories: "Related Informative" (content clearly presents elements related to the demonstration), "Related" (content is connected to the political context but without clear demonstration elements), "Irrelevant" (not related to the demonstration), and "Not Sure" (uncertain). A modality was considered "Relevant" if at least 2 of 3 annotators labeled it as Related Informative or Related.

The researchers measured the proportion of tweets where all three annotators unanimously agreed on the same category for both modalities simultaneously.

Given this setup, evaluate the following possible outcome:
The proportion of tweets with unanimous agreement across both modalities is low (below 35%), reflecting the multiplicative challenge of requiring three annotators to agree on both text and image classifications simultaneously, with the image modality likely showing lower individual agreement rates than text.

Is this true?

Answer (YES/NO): NO